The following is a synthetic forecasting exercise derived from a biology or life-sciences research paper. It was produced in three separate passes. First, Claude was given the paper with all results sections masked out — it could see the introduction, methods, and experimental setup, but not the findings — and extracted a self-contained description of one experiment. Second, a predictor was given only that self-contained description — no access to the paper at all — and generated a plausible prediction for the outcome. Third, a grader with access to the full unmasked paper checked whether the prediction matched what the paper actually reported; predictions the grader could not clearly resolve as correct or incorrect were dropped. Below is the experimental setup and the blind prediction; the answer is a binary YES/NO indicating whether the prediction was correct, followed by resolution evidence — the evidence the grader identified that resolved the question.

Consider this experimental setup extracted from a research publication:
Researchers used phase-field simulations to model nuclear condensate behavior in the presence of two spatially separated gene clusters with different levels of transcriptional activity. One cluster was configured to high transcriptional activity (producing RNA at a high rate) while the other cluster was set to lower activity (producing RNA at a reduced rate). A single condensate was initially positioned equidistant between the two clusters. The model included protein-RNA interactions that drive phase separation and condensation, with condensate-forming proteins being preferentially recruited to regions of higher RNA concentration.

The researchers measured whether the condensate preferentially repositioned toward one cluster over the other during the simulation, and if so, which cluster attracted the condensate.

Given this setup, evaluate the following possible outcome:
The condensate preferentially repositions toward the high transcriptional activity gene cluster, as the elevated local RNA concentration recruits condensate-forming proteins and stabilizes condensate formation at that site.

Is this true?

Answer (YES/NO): NO